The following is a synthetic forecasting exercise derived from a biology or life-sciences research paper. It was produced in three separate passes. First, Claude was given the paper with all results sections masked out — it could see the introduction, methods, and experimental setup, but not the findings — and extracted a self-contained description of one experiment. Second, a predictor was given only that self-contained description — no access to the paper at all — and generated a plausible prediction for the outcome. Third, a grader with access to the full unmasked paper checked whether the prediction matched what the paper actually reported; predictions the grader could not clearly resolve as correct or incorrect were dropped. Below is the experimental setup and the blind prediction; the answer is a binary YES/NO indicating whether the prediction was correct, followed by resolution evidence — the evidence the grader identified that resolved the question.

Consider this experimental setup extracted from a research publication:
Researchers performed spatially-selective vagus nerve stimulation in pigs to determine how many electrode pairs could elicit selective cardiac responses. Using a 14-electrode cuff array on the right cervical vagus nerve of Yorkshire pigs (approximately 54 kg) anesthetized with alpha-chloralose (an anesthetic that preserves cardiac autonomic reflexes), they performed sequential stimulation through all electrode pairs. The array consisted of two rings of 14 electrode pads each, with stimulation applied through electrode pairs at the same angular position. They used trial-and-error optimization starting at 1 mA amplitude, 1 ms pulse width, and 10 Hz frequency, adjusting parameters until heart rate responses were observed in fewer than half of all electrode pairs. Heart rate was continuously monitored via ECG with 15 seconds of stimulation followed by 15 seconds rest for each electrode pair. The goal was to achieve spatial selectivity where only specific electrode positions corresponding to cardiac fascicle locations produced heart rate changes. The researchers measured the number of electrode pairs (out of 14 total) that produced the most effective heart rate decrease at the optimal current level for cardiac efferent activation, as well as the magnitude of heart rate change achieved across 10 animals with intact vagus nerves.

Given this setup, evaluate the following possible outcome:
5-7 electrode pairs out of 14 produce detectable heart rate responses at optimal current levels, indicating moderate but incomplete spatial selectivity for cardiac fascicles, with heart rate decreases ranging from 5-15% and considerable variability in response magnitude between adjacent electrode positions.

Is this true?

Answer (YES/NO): NO